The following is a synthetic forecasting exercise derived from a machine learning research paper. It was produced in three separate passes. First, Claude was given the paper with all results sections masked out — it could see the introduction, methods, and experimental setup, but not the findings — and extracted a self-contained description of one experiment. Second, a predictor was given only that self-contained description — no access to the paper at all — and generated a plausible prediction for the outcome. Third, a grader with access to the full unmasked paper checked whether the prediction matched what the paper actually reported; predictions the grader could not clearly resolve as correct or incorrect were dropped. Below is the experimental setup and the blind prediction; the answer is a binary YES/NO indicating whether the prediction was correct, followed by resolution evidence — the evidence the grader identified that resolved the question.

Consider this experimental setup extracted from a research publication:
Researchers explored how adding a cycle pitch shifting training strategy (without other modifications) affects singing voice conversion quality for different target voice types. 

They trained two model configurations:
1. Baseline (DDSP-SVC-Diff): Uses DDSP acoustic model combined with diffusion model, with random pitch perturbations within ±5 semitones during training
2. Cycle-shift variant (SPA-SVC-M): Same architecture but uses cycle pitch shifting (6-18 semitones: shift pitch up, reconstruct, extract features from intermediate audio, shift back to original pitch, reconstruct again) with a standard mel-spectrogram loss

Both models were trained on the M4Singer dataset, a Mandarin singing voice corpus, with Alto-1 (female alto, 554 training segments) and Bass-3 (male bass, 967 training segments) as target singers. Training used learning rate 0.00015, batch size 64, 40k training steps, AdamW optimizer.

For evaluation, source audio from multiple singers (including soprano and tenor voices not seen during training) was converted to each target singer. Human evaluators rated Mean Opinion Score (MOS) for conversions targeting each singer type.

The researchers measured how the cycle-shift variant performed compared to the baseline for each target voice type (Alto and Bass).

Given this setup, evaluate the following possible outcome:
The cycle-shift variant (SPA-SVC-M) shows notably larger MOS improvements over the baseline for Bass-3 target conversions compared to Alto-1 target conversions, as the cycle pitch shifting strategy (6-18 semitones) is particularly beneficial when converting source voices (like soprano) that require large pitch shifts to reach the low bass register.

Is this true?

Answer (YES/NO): YES